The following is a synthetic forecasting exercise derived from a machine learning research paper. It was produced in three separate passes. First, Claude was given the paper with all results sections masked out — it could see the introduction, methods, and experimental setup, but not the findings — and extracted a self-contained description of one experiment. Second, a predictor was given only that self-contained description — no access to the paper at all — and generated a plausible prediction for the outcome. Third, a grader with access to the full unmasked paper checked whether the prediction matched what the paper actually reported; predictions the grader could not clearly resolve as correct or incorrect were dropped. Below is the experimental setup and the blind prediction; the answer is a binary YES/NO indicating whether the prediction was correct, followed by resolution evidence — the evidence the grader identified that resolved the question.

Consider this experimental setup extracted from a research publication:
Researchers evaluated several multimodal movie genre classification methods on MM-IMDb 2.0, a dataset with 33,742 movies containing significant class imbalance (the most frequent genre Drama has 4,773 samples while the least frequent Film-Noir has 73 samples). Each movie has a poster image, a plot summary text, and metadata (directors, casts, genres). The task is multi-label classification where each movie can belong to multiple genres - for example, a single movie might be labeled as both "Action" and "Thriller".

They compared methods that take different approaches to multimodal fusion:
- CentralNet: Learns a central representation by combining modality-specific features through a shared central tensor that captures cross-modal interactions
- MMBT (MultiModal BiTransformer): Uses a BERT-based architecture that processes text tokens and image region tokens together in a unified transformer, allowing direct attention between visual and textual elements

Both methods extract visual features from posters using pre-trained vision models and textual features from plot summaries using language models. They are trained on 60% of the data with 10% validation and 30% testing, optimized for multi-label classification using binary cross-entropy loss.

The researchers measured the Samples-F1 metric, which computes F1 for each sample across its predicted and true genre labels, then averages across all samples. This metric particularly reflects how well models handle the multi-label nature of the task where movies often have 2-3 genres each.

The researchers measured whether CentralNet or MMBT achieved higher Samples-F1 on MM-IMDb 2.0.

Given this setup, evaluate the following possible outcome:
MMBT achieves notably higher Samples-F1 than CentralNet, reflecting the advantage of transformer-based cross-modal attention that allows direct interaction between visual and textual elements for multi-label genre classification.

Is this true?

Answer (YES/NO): YES